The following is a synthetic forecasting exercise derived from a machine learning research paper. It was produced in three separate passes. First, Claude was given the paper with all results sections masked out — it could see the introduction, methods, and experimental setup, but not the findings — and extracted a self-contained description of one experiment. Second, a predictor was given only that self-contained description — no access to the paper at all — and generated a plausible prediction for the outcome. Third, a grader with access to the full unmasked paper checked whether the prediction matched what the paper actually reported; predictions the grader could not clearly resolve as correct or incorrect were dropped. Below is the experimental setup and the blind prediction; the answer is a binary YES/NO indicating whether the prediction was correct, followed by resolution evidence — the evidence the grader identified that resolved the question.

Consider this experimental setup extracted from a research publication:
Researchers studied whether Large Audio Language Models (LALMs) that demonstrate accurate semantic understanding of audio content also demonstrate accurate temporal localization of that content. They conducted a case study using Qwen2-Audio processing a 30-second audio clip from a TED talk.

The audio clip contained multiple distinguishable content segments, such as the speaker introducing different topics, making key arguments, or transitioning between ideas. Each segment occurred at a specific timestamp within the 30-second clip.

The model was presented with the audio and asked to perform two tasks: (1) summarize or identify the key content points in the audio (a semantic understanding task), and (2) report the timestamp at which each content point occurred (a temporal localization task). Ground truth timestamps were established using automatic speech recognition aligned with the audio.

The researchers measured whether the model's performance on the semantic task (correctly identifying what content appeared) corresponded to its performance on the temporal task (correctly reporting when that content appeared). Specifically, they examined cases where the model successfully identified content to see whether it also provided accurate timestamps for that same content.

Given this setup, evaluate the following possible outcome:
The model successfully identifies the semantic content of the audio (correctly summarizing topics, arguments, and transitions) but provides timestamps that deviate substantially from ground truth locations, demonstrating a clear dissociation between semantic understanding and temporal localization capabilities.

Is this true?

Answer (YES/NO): YES